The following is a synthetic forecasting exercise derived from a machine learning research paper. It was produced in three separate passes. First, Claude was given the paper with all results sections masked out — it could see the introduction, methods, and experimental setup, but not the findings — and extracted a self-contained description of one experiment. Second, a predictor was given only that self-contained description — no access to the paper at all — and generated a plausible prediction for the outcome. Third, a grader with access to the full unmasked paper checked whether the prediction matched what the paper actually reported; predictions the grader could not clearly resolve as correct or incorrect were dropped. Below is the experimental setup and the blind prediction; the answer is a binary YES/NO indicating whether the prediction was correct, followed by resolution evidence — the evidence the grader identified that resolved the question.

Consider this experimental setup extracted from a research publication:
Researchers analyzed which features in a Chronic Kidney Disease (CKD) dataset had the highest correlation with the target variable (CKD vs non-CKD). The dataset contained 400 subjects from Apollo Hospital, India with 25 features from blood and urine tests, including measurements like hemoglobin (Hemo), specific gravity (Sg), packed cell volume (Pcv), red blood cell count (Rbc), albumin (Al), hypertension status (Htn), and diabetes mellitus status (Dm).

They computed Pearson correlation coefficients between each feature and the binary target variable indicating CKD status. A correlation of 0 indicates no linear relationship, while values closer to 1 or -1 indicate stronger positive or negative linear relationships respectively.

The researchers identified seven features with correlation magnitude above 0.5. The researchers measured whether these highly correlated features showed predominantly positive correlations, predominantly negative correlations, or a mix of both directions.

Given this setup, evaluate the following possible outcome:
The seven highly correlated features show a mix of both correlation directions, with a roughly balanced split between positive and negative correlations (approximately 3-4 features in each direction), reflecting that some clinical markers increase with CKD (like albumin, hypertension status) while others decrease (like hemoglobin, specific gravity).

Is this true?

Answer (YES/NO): YES